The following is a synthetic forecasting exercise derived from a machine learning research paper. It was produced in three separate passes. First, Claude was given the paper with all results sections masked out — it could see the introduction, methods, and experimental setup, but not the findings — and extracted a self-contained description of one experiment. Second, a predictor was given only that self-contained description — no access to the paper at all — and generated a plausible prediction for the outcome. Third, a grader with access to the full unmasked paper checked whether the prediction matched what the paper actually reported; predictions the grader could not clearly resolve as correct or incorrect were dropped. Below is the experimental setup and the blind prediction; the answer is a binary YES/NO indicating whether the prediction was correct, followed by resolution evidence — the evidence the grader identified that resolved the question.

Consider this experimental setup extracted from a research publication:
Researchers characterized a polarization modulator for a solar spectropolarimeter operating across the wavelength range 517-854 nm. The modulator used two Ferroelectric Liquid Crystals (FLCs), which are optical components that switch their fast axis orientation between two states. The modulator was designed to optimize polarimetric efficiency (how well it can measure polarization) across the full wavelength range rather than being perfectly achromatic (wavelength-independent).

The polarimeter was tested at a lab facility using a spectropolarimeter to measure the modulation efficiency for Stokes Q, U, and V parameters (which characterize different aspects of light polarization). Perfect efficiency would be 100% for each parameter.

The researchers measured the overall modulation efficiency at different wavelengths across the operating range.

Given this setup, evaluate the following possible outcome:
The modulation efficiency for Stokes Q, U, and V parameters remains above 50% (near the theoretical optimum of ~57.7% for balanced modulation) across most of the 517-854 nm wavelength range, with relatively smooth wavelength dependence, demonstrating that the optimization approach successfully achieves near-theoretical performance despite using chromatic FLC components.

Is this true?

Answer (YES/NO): NO